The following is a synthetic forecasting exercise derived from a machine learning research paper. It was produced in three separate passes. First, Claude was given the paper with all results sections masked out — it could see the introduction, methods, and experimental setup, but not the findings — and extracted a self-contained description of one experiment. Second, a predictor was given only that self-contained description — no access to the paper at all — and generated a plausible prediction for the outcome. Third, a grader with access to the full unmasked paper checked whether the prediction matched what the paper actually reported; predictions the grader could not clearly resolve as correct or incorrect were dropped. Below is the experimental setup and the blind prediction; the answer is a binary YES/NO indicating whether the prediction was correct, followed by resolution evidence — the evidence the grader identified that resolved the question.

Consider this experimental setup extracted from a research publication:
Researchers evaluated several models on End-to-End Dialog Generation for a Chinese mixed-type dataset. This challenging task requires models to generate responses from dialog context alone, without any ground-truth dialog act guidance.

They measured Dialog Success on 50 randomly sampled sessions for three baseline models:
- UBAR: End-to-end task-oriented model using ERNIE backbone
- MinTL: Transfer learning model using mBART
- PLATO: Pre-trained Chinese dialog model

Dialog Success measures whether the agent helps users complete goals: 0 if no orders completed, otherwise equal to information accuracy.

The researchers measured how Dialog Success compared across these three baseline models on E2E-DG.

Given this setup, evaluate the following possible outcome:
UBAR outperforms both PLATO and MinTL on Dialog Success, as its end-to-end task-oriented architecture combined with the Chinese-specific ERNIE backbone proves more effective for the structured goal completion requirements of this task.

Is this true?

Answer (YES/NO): NO